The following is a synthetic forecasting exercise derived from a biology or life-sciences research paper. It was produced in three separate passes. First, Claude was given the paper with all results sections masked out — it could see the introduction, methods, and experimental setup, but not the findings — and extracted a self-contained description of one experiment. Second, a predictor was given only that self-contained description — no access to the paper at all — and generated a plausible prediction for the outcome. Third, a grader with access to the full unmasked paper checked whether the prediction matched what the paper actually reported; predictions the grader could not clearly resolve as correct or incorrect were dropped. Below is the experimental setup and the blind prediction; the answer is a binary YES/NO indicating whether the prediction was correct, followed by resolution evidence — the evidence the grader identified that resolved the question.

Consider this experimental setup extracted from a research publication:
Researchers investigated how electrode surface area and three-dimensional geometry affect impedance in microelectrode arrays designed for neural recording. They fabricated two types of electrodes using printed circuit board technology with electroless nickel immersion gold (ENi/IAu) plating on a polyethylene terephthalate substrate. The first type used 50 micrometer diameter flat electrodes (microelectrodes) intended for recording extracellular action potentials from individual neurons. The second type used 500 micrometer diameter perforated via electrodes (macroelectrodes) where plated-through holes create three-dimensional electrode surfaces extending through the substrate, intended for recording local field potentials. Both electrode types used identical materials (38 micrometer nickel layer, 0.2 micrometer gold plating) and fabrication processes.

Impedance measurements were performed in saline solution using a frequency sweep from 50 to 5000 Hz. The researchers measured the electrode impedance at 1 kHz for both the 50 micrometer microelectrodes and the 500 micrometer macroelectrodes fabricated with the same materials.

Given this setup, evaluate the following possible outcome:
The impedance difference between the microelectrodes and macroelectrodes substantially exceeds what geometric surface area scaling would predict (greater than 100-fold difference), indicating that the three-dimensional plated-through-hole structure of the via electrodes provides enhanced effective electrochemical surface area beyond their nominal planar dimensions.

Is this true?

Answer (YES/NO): NO